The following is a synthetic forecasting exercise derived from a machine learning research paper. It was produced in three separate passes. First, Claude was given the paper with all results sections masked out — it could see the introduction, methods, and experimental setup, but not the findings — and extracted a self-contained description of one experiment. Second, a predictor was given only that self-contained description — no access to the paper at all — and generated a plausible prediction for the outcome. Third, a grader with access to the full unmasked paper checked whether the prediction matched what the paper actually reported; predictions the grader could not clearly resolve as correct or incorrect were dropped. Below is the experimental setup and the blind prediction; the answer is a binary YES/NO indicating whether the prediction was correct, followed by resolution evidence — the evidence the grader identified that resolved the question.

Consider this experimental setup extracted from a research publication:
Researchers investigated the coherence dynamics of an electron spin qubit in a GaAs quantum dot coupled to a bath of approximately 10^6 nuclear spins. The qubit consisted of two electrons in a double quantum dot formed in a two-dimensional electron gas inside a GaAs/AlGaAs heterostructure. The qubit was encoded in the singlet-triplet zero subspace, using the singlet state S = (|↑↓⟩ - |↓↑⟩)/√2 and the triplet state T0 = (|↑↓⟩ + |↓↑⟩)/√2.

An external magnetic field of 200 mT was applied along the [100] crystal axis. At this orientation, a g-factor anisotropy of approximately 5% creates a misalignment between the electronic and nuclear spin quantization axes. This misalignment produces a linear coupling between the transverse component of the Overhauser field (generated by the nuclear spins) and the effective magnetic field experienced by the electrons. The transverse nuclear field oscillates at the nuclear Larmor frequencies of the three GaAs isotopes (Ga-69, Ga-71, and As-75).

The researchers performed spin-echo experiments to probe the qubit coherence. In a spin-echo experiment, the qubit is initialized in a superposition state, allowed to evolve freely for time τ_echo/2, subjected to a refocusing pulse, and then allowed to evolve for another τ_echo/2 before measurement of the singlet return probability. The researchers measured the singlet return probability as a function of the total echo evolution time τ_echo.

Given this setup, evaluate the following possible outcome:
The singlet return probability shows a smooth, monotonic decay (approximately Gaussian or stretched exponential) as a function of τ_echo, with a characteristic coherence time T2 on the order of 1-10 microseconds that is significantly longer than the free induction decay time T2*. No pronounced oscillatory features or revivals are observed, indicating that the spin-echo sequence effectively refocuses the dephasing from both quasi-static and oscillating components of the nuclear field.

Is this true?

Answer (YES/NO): NO